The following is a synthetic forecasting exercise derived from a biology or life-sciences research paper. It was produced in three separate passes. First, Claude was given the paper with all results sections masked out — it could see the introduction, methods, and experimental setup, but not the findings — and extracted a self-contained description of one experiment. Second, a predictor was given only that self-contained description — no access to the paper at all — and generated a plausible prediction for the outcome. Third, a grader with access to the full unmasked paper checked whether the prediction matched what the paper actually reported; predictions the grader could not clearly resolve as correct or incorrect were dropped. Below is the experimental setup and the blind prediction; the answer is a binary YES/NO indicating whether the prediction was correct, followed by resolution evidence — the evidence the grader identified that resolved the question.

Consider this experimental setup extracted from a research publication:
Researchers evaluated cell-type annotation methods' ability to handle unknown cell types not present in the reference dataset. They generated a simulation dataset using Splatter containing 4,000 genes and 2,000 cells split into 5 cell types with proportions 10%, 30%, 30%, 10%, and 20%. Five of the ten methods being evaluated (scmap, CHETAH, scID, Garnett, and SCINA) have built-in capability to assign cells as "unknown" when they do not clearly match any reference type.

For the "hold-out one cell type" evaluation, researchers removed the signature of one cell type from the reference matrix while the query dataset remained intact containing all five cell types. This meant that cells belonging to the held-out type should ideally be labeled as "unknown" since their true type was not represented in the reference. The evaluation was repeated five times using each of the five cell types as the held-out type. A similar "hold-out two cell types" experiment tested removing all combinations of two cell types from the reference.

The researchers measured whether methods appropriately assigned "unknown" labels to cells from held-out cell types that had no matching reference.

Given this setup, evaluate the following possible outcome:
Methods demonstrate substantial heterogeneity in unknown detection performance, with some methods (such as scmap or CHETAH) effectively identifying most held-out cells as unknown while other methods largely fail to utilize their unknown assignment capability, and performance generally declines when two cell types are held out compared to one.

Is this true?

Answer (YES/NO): NO